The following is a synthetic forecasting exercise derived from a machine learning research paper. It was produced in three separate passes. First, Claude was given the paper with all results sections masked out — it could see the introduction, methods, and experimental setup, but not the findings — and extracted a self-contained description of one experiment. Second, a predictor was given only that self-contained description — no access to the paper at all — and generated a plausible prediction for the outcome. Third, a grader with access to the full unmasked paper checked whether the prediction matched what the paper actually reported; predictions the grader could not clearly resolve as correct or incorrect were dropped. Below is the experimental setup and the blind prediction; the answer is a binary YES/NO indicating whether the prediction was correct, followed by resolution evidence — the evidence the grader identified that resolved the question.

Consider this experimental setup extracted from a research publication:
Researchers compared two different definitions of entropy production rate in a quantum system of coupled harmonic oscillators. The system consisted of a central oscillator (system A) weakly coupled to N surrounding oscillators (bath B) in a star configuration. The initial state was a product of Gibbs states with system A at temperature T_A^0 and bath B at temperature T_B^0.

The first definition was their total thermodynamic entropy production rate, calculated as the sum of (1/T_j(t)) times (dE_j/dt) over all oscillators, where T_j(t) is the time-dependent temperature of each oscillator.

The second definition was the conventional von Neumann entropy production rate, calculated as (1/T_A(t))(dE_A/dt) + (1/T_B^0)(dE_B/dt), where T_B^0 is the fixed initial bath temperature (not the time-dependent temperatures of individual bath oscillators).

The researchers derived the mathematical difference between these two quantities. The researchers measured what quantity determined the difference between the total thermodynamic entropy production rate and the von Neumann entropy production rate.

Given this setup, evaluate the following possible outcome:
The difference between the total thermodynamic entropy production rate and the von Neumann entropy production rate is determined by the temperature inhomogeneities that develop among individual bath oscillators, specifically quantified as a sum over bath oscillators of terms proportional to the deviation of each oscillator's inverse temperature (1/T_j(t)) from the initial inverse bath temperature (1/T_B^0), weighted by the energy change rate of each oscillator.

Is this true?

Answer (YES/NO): YES